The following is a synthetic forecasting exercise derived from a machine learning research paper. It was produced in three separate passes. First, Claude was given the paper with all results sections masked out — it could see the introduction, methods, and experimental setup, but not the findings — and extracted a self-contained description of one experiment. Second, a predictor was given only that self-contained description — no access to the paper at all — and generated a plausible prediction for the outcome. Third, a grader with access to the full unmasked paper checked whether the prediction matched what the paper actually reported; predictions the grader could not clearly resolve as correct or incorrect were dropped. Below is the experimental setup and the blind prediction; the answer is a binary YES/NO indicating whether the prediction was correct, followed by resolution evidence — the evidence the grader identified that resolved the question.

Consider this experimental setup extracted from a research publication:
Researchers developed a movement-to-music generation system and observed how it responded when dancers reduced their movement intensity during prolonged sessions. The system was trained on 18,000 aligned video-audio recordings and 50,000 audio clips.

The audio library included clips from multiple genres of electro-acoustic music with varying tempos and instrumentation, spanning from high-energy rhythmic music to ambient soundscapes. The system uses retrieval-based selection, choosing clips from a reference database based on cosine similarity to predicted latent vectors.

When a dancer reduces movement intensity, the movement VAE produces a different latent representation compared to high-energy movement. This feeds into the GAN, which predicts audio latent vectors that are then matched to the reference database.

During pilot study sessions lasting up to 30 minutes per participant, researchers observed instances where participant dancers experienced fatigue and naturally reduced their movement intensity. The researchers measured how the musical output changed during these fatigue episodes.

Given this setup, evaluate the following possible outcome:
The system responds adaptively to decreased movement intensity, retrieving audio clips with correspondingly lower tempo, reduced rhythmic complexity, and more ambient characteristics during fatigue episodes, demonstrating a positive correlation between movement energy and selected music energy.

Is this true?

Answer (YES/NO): YES